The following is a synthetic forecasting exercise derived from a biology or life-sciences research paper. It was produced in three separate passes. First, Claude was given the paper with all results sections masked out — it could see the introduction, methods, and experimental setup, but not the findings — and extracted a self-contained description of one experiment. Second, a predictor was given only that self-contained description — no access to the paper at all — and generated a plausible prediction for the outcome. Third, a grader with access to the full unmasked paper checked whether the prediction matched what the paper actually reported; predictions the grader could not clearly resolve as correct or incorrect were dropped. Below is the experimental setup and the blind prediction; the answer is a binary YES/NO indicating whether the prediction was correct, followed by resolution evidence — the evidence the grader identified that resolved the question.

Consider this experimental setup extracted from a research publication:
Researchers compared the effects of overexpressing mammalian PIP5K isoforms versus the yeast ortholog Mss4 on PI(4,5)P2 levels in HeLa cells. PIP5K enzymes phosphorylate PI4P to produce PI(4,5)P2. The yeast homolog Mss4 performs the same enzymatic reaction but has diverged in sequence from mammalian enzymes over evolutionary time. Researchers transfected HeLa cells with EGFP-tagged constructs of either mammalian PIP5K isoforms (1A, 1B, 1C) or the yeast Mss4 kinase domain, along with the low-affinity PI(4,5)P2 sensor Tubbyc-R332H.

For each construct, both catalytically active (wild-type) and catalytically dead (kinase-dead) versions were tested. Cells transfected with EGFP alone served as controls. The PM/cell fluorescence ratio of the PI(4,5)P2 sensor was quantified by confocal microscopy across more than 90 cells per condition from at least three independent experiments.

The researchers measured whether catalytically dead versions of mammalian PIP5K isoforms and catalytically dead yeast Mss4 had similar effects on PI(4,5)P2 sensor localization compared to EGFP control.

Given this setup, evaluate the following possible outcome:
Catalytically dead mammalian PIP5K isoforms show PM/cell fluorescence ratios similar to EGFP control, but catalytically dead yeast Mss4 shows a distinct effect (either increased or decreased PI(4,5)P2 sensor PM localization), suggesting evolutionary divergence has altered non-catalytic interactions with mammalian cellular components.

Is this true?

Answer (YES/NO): NO